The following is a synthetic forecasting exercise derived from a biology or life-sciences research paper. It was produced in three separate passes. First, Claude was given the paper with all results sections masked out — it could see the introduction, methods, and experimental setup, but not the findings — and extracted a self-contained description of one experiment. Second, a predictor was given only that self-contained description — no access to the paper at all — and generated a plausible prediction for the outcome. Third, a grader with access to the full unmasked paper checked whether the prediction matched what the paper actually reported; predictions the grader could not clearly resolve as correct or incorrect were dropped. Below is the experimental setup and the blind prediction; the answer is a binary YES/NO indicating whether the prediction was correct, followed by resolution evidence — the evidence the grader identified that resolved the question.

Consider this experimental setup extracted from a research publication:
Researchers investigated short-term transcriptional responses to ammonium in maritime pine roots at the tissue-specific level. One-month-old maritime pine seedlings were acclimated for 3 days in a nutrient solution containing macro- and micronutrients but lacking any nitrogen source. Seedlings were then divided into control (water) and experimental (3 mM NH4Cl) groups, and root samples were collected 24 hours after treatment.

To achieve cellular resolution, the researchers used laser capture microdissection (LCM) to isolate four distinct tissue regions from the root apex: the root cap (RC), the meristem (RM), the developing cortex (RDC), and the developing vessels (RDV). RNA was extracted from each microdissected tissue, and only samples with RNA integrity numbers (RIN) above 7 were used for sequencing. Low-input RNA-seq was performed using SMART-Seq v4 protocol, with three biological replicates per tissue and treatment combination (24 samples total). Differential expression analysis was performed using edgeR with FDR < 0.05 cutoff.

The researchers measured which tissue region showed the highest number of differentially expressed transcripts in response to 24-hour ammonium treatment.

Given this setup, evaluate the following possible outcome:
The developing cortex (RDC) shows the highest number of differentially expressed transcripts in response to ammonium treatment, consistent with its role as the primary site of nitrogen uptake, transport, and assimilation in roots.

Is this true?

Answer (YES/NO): YES